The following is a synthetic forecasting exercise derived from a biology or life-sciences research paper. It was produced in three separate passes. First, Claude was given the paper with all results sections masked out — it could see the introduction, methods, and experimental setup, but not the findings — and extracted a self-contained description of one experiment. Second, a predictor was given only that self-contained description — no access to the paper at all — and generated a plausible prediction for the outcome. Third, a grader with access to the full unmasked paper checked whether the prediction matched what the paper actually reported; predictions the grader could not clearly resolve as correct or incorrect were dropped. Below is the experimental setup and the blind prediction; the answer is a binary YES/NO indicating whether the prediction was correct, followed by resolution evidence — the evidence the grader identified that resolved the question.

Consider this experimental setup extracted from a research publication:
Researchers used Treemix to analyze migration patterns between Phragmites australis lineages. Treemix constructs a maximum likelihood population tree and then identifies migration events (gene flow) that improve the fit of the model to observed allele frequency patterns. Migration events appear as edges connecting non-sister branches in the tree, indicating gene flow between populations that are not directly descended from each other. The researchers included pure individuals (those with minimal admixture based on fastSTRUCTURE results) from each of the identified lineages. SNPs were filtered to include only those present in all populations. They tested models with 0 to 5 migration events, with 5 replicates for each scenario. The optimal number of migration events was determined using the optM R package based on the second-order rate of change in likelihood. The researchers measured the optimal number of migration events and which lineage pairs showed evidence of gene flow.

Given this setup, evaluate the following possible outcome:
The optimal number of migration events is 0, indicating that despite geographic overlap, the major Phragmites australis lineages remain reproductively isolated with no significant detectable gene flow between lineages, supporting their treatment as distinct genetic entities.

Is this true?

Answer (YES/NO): NO